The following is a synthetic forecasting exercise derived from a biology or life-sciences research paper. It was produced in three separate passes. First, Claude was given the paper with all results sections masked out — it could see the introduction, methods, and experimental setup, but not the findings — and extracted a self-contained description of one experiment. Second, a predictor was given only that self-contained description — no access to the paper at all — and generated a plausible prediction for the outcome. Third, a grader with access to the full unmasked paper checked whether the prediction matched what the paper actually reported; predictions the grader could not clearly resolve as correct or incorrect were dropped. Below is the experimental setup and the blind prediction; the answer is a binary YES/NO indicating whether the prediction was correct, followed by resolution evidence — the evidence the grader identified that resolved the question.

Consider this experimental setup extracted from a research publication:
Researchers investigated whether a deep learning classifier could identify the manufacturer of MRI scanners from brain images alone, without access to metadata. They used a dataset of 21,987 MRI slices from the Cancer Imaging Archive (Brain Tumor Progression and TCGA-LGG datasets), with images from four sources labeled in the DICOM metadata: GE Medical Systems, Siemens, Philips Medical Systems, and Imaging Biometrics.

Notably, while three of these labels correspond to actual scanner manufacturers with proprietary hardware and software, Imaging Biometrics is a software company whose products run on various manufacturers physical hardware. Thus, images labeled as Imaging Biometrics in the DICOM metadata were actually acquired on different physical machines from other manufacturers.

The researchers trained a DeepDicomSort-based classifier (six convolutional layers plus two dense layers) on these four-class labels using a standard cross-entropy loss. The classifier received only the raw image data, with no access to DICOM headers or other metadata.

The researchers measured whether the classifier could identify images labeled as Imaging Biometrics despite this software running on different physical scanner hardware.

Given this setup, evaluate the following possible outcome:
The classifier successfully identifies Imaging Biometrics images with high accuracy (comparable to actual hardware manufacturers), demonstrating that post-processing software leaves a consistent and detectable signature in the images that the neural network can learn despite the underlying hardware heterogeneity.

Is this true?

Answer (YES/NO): YES